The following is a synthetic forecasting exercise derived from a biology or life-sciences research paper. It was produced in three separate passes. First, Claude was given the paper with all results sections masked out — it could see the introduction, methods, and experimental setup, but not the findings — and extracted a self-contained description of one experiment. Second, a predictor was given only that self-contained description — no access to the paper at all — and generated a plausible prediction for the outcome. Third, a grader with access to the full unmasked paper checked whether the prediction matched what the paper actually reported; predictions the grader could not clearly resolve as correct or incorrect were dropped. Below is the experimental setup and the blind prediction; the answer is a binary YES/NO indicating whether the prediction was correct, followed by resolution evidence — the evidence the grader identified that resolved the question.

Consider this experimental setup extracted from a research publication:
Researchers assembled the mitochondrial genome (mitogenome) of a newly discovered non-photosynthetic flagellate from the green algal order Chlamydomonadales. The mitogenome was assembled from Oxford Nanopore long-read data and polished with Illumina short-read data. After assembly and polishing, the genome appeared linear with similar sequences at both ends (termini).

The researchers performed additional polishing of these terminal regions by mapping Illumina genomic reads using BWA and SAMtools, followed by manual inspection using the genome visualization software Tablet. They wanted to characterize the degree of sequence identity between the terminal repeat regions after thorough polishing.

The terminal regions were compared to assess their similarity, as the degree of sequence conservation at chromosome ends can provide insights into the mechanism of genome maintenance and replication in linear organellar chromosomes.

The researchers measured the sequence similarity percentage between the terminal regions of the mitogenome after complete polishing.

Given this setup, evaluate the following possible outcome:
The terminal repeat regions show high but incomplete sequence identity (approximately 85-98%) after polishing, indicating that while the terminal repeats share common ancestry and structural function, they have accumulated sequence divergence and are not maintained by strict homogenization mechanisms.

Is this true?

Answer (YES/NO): YES